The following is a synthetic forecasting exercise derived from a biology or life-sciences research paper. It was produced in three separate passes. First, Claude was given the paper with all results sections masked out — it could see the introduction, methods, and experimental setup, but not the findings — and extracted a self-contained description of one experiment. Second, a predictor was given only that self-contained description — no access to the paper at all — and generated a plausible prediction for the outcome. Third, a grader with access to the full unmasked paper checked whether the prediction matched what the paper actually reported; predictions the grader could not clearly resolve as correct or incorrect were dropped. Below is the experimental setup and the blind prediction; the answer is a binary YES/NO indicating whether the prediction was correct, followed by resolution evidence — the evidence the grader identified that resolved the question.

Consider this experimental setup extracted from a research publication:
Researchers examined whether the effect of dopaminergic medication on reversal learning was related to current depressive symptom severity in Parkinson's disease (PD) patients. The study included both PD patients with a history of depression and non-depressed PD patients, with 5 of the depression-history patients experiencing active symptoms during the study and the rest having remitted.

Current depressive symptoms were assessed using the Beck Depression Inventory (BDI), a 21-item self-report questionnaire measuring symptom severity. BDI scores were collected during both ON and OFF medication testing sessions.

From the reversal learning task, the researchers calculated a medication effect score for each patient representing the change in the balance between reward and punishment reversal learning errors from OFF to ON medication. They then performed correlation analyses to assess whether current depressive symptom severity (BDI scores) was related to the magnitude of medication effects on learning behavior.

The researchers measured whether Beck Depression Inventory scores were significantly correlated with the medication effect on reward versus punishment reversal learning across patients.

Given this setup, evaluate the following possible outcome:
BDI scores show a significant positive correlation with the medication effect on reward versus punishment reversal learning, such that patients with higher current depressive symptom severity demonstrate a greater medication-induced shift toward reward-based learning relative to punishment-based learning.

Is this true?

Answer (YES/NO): NO